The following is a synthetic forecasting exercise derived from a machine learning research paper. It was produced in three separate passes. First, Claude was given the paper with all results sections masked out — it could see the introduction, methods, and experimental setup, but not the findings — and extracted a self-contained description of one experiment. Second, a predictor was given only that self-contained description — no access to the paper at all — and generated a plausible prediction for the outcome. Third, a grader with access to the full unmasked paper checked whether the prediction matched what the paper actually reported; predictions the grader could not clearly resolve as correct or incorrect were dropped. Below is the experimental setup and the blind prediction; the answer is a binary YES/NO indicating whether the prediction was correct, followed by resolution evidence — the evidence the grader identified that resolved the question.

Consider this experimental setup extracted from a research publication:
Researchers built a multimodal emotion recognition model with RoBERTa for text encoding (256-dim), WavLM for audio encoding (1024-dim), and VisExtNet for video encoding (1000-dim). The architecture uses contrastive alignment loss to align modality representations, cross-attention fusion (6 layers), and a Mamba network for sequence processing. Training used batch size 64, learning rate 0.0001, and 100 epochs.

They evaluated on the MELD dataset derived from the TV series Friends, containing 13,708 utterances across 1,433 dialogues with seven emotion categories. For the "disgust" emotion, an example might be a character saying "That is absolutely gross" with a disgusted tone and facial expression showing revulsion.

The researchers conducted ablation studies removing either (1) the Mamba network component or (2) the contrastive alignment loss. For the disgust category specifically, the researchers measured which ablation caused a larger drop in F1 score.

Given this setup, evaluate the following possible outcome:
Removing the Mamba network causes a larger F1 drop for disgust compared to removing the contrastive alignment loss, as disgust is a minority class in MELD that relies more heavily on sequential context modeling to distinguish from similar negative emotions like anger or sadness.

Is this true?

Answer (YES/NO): NO